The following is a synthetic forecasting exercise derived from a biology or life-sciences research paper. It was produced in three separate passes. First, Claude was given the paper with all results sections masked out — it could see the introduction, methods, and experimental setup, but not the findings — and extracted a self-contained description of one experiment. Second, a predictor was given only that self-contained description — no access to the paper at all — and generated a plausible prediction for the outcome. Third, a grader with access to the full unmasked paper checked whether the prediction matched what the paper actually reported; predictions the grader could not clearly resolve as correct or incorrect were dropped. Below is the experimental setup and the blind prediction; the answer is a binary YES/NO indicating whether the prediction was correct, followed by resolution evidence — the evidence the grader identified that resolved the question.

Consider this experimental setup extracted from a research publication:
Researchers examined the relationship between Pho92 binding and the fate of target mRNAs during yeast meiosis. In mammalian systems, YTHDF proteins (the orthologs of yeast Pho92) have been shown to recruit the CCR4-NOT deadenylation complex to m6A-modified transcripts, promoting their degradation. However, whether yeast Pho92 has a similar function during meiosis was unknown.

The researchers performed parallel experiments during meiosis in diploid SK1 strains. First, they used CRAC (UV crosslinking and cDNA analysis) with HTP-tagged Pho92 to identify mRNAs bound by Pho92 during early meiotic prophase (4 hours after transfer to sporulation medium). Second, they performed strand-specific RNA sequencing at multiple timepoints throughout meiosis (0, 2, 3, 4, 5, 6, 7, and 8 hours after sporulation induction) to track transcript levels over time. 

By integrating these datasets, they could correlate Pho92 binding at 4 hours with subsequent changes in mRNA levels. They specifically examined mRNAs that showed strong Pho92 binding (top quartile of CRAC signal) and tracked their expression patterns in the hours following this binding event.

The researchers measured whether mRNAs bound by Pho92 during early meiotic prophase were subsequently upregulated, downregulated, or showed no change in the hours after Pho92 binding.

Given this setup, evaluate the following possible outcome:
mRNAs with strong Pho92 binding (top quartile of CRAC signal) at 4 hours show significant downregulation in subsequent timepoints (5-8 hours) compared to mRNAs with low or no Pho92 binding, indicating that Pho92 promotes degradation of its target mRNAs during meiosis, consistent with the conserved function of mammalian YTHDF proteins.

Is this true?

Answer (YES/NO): YES